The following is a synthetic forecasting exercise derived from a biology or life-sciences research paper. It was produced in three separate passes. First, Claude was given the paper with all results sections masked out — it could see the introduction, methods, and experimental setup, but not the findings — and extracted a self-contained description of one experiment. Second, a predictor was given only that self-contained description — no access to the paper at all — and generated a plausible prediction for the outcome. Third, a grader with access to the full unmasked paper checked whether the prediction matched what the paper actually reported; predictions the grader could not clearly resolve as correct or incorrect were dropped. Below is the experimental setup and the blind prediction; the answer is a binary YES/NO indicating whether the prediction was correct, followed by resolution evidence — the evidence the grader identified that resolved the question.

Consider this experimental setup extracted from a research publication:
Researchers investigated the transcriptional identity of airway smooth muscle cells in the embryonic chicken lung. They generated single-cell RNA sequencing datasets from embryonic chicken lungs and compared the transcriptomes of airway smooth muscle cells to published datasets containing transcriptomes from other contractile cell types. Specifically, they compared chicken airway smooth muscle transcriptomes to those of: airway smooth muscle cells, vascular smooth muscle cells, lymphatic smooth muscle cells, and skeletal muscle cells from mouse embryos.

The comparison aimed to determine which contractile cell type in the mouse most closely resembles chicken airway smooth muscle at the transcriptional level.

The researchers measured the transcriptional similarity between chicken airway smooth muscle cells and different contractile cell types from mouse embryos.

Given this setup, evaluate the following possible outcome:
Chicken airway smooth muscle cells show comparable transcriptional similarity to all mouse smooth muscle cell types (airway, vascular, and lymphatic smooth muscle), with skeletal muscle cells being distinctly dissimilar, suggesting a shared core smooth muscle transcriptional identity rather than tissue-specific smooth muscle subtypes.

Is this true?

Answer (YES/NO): NO